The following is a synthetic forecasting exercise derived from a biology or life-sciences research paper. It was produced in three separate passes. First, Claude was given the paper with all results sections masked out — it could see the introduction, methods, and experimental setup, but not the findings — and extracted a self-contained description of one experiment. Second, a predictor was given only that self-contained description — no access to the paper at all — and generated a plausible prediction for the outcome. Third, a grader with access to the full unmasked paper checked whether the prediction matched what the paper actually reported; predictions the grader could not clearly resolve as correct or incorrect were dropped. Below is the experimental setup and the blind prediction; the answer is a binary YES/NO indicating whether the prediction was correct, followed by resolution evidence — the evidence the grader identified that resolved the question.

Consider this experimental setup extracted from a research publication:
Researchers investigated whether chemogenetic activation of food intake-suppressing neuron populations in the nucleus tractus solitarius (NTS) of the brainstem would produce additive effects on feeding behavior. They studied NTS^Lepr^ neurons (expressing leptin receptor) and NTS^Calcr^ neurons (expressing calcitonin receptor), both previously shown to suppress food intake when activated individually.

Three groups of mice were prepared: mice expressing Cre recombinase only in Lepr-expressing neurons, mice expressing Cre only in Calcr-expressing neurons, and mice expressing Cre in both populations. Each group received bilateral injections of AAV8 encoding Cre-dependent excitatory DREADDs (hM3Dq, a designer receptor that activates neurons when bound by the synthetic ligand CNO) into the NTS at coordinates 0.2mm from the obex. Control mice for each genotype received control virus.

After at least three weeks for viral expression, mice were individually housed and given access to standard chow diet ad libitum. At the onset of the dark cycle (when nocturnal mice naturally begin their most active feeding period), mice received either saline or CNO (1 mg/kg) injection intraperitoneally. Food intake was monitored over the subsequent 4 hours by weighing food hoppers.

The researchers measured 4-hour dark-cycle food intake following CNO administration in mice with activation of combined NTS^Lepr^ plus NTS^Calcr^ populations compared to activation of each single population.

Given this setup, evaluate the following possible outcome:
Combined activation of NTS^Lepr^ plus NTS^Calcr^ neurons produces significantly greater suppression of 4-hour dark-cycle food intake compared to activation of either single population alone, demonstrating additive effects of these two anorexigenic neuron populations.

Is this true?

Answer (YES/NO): NO